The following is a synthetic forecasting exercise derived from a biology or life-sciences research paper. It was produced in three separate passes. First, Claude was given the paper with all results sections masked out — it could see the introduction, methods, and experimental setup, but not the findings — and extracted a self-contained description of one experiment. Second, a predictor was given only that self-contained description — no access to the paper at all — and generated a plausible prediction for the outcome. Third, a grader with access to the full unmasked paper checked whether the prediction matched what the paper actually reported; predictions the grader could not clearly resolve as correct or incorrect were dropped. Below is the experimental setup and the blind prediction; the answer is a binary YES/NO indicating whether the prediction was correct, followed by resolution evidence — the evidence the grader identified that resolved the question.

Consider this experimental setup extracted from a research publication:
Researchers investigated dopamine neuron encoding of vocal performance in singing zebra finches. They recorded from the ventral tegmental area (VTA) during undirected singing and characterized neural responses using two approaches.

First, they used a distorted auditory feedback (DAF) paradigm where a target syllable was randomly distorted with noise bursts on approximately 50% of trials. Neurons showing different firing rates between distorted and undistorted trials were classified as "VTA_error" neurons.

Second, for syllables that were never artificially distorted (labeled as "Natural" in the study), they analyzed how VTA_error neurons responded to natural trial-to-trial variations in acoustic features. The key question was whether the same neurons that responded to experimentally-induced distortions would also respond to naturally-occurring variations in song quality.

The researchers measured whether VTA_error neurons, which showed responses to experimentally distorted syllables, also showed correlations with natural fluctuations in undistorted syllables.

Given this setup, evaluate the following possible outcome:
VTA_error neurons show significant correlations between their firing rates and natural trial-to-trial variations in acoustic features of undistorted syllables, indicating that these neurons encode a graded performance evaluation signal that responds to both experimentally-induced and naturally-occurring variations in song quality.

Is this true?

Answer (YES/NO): YES